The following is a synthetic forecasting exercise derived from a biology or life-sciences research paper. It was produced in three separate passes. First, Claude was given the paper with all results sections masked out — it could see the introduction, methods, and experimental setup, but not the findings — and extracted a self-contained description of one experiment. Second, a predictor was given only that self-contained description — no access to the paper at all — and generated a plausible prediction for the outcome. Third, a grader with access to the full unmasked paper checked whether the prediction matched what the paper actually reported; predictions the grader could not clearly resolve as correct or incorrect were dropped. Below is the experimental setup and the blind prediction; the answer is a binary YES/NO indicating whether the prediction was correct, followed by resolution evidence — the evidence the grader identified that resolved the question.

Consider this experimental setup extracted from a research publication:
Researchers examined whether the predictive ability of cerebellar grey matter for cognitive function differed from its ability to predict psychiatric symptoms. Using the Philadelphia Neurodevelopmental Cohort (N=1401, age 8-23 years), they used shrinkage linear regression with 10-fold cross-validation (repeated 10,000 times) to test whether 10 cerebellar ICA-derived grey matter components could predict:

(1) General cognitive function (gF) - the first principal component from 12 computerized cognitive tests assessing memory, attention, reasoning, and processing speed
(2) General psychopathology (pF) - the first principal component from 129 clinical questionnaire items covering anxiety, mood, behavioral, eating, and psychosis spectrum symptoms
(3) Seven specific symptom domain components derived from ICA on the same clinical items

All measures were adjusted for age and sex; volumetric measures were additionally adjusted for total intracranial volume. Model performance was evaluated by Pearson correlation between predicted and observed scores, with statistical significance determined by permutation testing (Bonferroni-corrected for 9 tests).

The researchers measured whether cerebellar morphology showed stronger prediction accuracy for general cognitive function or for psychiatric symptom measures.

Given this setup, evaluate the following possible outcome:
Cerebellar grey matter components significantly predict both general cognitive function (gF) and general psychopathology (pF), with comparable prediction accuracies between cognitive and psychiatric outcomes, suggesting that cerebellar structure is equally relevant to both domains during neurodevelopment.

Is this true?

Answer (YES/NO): NO